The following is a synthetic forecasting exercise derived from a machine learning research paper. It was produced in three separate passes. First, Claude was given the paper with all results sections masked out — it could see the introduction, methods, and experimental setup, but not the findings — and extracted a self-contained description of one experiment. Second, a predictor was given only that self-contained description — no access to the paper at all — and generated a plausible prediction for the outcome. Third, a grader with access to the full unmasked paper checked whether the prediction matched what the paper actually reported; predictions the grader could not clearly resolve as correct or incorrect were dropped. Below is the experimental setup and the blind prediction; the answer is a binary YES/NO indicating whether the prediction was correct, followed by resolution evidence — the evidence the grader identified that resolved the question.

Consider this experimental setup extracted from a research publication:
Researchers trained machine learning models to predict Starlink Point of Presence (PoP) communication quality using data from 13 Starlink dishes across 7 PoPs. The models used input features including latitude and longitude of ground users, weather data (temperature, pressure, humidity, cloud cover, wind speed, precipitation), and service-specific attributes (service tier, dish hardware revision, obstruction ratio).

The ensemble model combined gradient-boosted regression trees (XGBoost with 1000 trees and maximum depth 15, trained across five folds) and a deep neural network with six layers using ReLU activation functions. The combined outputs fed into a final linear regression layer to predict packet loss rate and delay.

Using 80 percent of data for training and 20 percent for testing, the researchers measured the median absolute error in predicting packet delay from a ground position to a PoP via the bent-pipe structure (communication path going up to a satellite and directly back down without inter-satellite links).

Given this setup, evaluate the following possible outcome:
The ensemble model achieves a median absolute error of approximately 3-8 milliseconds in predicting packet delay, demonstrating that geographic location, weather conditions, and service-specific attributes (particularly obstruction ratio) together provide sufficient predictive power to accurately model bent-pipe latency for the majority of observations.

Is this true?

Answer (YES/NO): NO